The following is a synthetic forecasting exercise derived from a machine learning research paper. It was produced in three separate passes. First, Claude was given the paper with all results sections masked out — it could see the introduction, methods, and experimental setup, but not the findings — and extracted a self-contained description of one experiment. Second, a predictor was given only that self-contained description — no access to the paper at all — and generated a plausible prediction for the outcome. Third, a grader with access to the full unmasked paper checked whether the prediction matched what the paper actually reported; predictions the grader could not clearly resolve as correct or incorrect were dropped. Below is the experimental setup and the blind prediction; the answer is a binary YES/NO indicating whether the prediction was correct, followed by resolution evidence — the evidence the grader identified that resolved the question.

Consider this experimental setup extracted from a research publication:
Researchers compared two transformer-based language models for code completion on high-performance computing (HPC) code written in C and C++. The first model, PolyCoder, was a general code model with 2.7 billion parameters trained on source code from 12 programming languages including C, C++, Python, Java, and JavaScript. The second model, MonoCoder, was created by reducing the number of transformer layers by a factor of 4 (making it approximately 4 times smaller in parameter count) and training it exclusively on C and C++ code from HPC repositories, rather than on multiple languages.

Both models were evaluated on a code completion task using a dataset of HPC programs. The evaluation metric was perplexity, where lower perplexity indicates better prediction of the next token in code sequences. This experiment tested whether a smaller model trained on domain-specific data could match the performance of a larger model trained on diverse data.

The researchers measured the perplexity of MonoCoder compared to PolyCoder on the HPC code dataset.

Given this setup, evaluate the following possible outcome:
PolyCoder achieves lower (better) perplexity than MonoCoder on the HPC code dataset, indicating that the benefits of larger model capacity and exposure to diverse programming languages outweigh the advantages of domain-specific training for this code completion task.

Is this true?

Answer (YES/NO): NO